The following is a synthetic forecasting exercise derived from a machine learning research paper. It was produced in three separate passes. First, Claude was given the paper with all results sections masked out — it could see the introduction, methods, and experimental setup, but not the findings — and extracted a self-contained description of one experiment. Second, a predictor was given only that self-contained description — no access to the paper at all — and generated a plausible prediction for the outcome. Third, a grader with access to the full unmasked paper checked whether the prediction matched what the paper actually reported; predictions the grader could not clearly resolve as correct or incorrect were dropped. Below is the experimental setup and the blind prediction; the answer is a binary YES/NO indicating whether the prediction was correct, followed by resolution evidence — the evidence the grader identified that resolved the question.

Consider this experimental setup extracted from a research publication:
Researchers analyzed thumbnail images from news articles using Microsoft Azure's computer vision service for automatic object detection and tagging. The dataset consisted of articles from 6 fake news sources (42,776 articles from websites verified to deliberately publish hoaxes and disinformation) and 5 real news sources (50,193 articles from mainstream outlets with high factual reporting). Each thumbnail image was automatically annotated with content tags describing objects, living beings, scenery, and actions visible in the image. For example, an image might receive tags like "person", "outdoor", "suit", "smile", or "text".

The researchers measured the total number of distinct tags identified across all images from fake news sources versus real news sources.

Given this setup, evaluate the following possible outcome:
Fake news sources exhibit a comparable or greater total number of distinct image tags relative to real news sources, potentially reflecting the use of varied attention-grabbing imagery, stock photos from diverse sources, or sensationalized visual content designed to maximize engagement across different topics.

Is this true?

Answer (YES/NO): NO